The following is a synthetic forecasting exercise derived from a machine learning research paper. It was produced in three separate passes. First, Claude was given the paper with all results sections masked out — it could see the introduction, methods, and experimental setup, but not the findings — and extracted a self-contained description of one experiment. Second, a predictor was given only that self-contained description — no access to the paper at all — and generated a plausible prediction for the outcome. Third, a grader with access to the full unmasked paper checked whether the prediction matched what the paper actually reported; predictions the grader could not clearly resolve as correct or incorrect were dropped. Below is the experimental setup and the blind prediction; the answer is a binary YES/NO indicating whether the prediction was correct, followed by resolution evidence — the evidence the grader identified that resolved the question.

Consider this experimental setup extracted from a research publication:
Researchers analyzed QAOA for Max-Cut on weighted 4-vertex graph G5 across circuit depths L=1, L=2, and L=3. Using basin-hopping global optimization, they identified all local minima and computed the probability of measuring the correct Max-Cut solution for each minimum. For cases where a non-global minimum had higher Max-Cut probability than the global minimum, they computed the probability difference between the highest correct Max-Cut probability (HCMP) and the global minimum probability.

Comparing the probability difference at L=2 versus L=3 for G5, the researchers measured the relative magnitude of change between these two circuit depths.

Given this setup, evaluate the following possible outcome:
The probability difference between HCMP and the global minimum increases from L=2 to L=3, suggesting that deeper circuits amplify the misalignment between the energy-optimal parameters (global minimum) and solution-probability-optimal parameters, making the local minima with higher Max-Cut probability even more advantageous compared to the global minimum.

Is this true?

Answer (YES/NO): NO